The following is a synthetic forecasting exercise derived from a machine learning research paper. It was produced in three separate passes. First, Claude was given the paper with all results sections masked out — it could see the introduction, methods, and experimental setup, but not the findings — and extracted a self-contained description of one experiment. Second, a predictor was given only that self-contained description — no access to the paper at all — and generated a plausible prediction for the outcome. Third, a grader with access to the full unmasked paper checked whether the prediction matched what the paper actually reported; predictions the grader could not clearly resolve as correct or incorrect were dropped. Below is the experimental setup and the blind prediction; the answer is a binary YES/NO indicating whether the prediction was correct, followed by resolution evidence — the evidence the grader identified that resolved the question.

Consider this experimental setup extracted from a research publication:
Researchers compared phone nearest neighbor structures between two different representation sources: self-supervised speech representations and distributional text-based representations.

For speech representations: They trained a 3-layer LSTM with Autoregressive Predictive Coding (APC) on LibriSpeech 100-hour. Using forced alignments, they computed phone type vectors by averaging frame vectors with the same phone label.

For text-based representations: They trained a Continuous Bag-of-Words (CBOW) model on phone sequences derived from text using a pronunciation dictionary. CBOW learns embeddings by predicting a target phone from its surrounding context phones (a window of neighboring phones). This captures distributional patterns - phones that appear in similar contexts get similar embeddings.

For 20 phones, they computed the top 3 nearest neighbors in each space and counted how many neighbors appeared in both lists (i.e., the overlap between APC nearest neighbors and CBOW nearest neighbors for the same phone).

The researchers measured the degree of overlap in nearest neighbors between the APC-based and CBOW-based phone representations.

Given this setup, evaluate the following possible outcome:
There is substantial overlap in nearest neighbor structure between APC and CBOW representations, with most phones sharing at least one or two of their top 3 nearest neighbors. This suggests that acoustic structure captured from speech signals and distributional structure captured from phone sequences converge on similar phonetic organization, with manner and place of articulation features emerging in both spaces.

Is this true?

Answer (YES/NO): YES